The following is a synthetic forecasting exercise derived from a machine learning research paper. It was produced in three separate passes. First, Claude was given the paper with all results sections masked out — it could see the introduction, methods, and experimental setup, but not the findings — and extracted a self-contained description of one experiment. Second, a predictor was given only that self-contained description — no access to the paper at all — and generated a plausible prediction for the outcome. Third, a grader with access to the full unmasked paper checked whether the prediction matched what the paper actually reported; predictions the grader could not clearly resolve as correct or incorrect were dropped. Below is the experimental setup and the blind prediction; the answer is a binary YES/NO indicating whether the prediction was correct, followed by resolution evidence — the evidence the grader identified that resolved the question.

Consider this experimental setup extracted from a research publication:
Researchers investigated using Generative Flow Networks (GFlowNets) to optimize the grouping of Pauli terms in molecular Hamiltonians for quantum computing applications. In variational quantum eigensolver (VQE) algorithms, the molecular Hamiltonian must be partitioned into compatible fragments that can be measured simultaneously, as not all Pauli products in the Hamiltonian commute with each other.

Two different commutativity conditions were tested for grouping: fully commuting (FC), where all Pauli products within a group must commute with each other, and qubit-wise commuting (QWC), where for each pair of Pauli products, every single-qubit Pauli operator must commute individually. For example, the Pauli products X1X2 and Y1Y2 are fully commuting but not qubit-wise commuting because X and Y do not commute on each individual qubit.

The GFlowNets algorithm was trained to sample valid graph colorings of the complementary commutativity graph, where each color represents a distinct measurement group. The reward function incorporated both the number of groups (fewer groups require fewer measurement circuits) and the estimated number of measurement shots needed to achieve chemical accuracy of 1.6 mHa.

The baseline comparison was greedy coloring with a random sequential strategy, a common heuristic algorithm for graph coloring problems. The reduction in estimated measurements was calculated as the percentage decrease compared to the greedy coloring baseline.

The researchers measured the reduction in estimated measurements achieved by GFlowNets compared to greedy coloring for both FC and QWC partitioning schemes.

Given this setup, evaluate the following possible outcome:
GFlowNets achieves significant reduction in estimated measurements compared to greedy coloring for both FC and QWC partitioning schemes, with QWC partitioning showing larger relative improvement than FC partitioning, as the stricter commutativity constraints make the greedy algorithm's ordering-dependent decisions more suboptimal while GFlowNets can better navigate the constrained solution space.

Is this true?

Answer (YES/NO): NO